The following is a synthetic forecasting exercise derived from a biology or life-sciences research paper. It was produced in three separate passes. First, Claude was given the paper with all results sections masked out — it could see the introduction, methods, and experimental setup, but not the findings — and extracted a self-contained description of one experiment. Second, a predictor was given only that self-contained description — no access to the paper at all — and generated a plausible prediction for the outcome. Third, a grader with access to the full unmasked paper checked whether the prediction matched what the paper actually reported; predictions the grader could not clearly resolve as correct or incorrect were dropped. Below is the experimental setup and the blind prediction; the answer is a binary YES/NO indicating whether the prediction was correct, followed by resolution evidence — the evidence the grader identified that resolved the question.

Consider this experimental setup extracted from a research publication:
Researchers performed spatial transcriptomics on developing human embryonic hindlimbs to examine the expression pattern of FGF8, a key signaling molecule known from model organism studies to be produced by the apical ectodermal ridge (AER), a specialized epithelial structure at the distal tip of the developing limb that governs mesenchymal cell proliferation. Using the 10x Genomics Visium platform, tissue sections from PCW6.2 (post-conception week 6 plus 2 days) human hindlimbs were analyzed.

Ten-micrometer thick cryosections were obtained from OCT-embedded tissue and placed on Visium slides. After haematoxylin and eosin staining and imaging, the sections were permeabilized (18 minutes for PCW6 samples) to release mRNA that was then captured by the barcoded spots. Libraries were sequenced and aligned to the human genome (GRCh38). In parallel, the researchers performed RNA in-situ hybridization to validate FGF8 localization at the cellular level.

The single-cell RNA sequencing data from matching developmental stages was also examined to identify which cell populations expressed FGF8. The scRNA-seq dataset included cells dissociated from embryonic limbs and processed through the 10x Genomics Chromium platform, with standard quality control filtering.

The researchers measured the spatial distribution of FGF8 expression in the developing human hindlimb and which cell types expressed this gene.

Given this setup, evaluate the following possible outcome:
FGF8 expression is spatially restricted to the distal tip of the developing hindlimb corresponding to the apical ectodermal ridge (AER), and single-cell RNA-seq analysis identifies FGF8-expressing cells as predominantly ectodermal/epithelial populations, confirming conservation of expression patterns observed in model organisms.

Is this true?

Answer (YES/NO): NO